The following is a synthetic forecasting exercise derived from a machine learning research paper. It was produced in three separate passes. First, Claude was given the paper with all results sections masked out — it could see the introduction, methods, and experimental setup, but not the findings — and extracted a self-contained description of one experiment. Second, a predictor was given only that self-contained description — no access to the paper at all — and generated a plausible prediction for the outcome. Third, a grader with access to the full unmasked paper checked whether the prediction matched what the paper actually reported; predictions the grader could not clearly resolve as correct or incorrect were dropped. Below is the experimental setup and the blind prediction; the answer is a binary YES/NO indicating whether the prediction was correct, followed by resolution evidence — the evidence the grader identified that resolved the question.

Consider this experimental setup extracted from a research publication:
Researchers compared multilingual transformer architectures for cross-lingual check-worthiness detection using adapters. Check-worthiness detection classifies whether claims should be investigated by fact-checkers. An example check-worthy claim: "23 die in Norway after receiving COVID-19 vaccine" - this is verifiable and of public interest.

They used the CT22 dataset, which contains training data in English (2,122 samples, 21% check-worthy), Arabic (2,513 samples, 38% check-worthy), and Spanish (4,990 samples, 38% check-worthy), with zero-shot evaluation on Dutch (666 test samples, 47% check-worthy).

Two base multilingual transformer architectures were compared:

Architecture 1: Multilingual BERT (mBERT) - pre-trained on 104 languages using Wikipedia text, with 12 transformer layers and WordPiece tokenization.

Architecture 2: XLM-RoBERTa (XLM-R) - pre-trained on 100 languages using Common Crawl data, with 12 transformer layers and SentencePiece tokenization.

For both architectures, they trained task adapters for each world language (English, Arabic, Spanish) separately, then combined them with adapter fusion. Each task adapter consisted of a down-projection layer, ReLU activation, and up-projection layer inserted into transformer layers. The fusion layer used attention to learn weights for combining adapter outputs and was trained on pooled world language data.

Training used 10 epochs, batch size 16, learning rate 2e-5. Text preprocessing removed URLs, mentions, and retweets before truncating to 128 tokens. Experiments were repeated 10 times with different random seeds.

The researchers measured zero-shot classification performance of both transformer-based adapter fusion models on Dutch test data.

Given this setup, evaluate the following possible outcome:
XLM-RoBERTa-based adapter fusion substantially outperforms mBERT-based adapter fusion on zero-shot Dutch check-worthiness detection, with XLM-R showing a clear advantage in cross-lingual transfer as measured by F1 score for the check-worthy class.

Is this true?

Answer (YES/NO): NO